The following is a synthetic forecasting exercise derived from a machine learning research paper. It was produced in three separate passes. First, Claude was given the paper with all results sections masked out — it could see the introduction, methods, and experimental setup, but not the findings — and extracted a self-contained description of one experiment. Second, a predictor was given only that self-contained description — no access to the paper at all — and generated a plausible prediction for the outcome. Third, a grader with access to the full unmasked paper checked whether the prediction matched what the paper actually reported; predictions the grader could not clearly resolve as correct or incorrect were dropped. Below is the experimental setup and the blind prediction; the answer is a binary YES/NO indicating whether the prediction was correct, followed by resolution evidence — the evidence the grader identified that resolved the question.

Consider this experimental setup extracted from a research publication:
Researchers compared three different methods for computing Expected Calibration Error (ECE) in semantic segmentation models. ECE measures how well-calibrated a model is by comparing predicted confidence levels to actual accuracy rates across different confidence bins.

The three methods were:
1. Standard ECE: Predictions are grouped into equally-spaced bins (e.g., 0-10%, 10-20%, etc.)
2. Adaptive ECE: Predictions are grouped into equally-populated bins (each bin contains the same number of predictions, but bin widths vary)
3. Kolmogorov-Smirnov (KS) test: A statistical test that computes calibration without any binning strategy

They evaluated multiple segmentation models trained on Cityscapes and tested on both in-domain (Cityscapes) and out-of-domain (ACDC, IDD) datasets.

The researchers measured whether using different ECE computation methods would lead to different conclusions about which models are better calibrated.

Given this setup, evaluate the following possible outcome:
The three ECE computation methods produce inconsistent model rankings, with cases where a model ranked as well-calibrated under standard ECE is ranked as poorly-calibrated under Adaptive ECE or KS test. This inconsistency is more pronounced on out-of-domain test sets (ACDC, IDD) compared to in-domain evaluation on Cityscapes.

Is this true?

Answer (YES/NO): NO